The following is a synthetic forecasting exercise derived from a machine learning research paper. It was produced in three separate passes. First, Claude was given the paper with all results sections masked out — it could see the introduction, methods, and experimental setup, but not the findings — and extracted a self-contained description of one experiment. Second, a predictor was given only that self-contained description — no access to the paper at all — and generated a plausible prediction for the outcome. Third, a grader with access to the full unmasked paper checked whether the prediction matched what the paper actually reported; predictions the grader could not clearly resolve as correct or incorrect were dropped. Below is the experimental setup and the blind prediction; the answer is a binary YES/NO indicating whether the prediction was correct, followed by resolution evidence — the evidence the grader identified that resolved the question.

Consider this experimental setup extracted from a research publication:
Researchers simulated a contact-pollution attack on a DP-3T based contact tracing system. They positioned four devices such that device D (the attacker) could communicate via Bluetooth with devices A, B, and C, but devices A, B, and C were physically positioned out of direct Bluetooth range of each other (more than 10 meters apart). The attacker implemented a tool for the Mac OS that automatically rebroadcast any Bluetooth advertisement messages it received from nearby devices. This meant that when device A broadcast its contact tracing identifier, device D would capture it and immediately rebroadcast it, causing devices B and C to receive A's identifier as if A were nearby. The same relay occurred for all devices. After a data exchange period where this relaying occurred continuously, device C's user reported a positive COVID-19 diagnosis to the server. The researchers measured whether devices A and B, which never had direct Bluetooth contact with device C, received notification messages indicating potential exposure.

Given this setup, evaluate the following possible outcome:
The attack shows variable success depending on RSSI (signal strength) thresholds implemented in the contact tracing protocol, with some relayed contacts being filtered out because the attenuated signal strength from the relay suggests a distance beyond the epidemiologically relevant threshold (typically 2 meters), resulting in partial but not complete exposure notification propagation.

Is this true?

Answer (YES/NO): NO